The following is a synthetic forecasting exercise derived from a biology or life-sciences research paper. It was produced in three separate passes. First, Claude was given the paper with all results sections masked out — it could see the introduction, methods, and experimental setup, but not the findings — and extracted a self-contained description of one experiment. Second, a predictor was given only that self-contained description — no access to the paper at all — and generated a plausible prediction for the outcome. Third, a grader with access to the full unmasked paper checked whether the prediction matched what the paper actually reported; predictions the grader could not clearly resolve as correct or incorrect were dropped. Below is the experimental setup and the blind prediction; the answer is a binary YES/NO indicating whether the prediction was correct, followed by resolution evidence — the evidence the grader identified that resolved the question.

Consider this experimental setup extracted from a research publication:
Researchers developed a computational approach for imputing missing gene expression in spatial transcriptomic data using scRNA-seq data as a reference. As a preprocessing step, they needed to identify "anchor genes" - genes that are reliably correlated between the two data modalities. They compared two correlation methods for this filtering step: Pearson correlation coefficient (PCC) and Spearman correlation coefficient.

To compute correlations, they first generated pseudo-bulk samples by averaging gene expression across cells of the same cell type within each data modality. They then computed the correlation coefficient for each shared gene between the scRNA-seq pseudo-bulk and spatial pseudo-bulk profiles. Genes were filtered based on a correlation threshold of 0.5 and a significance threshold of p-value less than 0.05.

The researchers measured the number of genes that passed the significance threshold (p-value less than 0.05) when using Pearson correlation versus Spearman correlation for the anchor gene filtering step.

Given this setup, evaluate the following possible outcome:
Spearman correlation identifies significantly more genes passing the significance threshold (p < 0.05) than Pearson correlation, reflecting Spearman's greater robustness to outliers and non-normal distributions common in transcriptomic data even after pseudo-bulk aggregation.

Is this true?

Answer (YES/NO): NO